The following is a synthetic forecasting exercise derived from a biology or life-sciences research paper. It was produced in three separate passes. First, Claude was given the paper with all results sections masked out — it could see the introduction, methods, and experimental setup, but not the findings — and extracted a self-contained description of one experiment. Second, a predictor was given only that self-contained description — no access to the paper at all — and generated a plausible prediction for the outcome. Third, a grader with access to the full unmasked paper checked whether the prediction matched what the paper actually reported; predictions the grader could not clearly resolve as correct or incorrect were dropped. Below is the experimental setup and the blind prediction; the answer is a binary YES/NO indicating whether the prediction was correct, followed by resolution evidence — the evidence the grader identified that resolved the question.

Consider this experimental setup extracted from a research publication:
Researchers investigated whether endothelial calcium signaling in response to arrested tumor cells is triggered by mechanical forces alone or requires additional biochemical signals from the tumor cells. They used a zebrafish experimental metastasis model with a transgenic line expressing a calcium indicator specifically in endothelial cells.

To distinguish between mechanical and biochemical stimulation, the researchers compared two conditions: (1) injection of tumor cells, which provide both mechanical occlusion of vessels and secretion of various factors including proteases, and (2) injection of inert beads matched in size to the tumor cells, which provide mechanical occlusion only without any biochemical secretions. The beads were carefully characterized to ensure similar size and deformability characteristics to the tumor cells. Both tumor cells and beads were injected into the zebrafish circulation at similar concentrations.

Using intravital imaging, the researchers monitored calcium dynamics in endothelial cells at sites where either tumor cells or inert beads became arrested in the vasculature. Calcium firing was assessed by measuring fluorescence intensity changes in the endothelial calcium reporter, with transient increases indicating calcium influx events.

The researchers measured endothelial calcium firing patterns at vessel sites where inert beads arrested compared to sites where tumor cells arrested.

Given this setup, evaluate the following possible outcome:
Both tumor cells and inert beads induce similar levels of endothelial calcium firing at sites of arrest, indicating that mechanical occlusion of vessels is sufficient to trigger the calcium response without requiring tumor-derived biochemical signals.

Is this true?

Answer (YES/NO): NO